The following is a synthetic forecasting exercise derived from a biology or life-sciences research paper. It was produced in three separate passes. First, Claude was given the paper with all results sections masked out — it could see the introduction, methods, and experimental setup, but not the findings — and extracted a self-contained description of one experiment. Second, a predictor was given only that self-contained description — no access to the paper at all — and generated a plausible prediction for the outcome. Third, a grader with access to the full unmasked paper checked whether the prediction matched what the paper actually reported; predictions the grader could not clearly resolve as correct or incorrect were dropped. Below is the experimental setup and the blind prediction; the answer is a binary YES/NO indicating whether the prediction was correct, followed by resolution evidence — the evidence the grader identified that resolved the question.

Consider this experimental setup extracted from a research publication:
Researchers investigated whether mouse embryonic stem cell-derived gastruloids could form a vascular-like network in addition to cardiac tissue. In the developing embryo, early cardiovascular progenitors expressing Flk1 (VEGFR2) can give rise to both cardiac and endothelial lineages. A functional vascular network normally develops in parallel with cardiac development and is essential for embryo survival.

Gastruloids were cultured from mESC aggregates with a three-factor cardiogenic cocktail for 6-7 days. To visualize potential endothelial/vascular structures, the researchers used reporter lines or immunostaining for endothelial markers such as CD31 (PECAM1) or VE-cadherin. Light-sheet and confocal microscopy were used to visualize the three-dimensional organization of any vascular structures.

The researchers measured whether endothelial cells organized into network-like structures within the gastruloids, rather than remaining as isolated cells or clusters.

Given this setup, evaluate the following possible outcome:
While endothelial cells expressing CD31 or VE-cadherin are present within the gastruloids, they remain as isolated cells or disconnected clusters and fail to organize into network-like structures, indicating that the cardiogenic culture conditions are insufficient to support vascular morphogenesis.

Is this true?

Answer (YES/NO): NO